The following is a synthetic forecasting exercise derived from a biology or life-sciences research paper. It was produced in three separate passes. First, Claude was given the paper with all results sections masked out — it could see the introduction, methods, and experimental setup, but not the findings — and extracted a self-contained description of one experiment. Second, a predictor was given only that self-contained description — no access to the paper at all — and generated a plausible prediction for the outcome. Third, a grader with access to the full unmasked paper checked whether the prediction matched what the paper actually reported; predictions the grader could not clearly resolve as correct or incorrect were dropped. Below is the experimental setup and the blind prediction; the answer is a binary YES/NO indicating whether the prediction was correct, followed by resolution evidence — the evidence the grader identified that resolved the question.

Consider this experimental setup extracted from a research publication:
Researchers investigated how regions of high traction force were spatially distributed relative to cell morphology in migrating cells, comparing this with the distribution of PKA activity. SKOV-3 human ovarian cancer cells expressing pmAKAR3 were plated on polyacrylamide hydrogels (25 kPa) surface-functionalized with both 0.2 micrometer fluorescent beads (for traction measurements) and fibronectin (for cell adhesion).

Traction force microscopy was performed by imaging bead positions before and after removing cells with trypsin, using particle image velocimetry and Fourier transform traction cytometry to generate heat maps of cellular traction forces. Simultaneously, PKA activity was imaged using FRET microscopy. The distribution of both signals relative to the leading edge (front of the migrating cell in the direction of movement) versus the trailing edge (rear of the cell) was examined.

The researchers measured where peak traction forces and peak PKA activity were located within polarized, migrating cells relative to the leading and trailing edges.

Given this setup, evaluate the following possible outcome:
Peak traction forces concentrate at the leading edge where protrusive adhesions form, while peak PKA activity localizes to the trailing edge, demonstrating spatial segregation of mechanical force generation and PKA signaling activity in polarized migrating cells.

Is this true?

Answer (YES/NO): NO